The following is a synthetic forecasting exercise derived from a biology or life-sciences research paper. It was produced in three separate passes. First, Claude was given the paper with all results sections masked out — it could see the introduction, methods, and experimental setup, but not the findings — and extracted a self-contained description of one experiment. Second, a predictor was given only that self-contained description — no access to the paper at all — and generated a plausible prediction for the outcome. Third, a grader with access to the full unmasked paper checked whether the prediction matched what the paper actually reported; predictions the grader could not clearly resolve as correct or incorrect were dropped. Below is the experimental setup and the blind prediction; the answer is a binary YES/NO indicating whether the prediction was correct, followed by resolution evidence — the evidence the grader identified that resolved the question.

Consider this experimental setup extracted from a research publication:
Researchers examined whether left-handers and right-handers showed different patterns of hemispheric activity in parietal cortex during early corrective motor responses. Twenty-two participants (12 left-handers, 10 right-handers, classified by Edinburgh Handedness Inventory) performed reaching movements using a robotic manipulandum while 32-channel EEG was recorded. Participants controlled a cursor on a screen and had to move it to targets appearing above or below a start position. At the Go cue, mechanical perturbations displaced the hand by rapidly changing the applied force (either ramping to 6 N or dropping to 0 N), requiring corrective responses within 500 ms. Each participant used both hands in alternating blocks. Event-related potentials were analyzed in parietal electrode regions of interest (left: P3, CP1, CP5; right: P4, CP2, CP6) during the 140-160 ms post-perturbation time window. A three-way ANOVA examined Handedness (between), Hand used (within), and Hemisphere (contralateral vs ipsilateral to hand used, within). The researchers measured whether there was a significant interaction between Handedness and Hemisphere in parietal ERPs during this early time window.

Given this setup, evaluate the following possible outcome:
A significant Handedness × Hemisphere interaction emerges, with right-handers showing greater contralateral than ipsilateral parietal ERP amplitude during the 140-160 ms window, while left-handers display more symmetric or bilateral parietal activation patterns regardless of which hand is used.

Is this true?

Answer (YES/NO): NO